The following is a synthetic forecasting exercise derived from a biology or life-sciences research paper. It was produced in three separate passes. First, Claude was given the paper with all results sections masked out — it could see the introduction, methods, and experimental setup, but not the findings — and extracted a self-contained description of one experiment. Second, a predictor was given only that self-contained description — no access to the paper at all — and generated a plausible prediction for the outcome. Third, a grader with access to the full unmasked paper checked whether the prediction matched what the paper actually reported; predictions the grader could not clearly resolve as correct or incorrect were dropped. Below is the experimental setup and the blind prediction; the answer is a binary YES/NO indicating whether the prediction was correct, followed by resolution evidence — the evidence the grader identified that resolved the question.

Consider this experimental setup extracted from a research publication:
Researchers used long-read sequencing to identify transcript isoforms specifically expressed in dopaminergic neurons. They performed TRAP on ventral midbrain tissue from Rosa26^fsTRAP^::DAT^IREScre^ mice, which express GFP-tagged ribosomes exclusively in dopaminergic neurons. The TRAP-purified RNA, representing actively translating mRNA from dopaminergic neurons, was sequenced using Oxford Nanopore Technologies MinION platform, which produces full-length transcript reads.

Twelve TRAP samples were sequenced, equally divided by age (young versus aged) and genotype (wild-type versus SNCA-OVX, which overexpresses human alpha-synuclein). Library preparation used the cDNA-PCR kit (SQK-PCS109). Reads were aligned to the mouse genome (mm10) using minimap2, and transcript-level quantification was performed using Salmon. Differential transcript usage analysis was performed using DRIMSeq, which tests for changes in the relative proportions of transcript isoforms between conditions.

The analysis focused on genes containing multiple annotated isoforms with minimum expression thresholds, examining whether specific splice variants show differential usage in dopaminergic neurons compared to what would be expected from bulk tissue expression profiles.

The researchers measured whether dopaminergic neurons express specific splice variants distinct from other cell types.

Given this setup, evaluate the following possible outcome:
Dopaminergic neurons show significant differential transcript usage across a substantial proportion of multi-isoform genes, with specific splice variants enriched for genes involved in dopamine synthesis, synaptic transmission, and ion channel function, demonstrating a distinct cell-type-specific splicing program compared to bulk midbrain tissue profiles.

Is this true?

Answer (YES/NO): NO